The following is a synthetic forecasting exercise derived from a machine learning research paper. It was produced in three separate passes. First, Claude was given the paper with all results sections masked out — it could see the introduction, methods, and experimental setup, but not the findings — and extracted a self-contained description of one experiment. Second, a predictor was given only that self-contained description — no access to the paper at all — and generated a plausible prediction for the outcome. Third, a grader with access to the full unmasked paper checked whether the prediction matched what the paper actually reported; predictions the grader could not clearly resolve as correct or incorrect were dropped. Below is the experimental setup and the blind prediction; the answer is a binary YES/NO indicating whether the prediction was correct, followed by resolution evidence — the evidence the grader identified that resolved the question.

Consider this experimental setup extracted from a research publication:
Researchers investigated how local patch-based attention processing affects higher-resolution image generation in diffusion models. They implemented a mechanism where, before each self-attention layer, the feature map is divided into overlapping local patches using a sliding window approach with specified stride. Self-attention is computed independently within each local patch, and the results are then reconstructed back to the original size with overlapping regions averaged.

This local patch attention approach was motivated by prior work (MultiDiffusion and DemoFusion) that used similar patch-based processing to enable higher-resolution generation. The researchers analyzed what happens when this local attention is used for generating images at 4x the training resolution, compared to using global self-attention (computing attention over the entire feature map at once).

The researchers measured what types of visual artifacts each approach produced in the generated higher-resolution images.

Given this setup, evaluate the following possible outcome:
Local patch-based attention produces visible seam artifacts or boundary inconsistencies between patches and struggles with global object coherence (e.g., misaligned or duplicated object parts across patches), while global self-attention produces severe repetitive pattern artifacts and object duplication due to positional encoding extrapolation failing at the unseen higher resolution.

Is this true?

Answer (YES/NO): NO